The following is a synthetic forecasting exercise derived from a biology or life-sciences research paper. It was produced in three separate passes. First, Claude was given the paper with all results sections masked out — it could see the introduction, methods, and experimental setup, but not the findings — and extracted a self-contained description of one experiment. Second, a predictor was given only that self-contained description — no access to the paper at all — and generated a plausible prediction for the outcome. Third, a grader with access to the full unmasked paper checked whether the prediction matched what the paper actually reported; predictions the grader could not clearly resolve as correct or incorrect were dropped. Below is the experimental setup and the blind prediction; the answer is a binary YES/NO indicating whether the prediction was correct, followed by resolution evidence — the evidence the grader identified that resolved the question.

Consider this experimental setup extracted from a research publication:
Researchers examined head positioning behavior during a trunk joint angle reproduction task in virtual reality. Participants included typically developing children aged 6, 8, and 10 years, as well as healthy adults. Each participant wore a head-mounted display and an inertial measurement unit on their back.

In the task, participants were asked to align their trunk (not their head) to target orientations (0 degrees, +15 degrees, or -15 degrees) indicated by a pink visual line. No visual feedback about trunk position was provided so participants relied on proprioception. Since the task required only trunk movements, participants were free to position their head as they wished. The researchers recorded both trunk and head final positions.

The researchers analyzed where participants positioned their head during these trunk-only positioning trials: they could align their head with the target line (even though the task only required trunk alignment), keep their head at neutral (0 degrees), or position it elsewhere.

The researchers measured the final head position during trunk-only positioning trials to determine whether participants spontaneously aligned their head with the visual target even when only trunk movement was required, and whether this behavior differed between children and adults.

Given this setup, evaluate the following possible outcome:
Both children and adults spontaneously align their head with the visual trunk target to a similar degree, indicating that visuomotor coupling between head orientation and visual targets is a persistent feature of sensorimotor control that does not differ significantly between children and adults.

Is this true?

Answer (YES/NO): NO